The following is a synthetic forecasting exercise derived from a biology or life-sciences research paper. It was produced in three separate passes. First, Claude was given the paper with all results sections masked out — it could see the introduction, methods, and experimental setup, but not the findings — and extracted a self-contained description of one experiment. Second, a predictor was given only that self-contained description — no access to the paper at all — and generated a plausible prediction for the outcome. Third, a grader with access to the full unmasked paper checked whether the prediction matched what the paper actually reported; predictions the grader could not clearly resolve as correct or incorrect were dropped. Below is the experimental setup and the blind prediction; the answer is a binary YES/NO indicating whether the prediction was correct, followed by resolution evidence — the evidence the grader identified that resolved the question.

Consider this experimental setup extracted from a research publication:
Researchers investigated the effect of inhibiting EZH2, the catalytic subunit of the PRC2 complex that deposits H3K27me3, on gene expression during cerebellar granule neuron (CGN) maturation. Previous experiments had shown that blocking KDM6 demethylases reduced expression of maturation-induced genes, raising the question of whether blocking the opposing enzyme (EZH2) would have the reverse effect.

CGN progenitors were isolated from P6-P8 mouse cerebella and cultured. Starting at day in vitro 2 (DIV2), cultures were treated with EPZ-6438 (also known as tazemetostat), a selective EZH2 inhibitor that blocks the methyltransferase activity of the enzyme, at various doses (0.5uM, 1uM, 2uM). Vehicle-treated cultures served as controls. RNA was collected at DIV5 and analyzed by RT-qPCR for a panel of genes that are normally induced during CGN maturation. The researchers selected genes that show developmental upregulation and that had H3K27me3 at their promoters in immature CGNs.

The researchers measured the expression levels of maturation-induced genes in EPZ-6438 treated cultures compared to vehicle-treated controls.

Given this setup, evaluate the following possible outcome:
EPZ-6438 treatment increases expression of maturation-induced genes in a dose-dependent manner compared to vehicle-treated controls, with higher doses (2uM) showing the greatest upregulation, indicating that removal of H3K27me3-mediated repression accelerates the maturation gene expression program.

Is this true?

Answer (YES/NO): NO